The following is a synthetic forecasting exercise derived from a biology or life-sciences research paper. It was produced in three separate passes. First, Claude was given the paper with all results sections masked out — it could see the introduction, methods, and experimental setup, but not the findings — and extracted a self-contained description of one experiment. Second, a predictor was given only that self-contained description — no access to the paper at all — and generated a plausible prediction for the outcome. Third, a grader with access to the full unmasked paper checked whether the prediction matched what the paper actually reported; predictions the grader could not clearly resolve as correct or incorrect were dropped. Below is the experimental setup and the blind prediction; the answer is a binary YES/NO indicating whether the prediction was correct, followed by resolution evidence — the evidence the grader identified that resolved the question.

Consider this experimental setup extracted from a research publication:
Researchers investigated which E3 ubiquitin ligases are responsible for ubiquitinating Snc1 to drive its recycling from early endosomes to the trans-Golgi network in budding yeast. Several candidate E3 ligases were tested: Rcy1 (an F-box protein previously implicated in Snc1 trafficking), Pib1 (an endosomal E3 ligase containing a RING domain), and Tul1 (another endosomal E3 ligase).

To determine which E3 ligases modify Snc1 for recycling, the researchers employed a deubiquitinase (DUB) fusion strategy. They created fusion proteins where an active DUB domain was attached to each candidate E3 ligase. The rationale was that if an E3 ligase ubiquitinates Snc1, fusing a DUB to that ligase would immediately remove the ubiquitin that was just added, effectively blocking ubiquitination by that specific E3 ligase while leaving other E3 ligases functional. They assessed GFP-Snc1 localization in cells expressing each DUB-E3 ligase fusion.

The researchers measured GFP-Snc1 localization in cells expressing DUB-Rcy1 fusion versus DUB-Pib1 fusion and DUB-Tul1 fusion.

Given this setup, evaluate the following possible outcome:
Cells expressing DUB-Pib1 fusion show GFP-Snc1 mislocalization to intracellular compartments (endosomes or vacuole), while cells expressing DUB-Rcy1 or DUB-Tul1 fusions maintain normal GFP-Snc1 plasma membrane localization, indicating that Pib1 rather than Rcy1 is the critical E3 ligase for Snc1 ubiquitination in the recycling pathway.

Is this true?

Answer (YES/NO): NO